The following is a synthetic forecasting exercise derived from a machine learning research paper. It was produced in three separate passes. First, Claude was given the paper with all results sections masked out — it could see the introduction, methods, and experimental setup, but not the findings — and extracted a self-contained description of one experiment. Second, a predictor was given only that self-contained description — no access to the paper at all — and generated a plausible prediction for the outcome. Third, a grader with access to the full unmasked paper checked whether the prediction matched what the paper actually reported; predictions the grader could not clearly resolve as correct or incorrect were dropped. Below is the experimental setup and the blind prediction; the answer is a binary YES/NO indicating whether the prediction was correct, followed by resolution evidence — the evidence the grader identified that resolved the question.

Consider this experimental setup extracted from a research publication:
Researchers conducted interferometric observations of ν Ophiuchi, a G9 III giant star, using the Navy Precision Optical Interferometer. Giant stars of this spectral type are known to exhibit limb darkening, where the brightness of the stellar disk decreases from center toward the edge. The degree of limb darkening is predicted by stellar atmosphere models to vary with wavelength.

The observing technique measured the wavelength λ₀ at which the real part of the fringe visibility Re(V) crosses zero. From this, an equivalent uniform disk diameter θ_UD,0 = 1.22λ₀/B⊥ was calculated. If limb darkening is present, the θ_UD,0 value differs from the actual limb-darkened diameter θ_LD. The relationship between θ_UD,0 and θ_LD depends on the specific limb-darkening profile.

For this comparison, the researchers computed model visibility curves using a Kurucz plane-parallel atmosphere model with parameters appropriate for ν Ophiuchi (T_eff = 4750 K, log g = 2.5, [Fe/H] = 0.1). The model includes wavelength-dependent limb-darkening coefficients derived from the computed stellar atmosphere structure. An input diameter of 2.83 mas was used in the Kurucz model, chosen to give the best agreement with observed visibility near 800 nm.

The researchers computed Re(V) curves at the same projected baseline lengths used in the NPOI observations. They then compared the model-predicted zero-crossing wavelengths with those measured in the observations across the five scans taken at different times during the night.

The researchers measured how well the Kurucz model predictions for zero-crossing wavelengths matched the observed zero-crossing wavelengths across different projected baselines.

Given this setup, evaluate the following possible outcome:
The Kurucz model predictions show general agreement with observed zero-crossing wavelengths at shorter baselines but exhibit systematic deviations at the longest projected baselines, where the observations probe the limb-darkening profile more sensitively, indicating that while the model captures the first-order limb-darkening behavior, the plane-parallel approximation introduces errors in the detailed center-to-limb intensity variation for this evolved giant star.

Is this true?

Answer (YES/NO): NO